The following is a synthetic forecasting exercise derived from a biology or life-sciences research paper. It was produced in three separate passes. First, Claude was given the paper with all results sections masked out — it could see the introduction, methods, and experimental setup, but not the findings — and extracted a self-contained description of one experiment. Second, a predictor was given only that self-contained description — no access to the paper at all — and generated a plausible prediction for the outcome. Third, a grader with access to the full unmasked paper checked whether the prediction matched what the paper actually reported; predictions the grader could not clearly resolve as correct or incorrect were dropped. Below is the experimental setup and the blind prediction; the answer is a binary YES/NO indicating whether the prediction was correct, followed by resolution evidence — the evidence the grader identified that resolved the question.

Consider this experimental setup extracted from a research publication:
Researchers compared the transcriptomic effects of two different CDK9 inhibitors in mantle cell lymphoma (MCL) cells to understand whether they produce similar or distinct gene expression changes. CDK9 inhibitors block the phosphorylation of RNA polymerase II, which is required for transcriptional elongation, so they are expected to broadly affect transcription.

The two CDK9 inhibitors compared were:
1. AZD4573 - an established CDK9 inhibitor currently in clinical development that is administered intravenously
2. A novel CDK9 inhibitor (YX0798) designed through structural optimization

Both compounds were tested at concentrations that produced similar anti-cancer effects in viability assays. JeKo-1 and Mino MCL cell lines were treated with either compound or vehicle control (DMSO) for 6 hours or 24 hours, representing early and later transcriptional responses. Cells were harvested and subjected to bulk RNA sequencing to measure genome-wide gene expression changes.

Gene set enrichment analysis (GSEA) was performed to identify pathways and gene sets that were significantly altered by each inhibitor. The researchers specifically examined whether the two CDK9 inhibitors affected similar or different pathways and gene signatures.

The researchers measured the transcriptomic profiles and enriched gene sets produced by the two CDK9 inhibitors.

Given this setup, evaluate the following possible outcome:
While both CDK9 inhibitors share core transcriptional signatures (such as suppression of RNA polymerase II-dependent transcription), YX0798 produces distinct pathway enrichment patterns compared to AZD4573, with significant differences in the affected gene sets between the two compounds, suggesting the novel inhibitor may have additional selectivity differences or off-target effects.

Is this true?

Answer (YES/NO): NO